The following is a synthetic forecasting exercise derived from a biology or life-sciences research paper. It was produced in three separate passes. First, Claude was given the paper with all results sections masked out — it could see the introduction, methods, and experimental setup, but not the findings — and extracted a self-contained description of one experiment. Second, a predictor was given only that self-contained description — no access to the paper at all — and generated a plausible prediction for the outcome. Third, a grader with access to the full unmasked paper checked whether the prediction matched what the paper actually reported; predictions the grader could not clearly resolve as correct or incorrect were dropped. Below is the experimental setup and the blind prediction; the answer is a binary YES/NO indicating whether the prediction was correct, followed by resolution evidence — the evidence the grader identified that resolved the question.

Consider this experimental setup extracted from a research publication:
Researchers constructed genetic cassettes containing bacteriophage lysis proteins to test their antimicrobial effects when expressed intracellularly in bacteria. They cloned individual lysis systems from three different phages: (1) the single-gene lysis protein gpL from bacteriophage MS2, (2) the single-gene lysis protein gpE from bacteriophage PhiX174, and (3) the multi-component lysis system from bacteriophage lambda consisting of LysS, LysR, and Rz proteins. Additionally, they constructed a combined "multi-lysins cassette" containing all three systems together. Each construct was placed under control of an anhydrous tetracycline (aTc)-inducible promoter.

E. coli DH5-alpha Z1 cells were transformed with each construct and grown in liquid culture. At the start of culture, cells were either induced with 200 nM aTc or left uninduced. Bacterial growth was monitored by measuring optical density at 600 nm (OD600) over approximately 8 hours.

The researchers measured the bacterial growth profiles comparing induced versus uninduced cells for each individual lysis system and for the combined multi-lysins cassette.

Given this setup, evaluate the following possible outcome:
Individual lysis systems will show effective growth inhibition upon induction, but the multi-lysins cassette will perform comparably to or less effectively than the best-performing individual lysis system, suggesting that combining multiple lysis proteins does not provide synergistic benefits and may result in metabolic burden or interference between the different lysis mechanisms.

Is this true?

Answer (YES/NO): NO